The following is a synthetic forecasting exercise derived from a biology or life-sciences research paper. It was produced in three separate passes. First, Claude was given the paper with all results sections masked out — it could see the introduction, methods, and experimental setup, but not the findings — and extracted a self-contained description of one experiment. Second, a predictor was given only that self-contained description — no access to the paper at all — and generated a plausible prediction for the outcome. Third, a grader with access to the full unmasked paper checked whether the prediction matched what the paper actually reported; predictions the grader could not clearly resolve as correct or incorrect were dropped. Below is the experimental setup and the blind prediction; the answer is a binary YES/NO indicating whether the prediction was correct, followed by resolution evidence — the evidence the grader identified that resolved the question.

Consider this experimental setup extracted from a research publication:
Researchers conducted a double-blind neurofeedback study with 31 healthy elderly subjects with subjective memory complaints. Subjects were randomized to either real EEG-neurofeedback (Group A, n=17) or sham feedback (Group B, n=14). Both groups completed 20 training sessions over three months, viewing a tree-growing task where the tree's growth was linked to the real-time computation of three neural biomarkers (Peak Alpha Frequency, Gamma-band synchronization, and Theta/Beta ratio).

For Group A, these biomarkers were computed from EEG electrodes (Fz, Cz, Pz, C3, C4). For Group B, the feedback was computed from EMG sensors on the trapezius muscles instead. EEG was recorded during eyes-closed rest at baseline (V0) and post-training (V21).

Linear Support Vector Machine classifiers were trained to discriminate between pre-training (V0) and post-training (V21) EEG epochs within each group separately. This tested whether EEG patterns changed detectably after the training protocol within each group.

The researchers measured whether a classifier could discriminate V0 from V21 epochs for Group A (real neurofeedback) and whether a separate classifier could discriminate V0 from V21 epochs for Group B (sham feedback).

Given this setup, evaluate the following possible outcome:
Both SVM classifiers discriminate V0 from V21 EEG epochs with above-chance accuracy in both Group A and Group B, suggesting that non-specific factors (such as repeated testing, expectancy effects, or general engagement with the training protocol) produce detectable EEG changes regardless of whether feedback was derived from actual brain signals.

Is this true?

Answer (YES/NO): NO